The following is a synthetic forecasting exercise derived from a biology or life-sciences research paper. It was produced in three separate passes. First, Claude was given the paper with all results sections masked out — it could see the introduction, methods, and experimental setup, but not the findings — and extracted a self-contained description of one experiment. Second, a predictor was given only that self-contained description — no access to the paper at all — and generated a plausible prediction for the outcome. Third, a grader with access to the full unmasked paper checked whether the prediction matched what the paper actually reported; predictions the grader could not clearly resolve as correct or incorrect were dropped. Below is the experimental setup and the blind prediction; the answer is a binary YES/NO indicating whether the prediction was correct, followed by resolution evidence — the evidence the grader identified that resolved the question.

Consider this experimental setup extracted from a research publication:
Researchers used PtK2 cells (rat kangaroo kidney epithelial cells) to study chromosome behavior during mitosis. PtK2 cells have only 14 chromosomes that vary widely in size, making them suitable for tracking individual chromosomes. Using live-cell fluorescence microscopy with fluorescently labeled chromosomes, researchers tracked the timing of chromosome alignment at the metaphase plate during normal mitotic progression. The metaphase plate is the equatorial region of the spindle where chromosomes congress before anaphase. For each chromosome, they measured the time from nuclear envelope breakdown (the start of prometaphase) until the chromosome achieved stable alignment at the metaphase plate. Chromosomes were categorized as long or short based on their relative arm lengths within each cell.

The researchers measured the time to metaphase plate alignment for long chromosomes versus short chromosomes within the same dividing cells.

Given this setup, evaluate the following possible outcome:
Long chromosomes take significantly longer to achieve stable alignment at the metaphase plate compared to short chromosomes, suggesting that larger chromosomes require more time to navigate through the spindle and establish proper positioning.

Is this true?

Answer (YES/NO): YES